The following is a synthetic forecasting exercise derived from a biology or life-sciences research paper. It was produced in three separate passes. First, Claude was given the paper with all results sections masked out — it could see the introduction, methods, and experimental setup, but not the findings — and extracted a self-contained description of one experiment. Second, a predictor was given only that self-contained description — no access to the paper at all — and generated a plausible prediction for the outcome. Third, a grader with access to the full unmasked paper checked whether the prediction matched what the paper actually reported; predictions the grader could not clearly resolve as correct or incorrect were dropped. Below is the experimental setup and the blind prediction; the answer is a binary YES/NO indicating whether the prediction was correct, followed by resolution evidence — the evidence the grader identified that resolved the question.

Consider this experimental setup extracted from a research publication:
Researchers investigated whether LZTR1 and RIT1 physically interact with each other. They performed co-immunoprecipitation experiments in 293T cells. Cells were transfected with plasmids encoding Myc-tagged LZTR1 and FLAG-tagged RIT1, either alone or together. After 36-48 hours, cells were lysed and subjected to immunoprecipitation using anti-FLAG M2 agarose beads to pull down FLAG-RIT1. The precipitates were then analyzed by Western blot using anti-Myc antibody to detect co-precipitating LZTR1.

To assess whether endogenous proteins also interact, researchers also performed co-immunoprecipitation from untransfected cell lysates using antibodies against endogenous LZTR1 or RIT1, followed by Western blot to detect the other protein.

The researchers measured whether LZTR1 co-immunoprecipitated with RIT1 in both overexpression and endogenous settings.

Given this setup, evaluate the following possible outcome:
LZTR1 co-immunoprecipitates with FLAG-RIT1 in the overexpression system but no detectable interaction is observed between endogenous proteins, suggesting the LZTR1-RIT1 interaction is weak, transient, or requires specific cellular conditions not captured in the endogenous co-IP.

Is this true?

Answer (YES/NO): NO